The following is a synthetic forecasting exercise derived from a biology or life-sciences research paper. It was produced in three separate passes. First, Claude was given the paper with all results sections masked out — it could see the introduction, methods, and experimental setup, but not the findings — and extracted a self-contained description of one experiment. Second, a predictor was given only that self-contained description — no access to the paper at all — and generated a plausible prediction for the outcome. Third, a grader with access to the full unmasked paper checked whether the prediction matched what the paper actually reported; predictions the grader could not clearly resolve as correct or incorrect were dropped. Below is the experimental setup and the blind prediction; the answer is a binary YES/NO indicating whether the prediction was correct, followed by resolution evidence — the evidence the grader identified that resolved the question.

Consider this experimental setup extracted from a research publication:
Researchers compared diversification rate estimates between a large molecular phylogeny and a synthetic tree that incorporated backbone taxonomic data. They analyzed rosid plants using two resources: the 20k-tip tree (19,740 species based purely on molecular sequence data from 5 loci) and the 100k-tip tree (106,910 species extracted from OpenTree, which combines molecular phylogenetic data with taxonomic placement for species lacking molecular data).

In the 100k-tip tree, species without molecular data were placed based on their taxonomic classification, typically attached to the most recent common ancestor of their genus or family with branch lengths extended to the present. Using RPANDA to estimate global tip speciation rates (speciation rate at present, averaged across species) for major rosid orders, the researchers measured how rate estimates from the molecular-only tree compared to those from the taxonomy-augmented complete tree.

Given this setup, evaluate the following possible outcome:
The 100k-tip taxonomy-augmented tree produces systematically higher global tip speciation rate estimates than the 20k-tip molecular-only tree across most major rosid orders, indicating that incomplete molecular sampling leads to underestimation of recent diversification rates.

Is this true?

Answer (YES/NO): NO